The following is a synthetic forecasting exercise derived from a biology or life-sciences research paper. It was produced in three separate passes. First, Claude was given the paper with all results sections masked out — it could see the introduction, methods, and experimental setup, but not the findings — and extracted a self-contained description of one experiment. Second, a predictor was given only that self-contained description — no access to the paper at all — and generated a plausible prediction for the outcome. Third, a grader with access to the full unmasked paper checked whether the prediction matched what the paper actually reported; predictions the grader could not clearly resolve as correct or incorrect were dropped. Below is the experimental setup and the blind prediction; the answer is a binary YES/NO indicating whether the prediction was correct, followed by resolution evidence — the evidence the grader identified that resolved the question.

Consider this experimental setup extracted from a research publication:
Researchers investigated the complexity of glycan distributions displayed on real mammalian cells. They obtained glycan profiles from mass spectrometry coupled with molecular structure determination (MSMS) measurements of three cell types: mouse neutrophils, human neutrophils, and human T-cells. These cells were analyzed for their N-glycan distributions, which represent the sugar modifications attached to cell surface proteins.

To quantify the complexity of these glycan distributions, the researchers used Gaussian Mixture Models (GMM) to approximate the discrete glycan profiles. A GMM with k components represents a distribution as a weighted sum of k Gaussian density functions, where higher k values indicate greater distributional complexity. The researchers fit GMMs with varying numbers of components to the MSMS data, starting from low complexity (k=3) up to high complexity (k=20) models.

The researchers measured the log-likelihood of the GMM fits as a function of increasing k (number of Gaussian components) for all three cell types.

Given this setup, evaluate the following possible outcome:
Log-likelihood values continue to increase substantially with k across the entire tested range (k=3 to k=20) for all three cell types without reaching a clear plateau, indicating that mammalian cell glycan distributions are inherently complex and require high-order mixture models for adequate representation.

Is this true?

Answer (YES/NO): NO